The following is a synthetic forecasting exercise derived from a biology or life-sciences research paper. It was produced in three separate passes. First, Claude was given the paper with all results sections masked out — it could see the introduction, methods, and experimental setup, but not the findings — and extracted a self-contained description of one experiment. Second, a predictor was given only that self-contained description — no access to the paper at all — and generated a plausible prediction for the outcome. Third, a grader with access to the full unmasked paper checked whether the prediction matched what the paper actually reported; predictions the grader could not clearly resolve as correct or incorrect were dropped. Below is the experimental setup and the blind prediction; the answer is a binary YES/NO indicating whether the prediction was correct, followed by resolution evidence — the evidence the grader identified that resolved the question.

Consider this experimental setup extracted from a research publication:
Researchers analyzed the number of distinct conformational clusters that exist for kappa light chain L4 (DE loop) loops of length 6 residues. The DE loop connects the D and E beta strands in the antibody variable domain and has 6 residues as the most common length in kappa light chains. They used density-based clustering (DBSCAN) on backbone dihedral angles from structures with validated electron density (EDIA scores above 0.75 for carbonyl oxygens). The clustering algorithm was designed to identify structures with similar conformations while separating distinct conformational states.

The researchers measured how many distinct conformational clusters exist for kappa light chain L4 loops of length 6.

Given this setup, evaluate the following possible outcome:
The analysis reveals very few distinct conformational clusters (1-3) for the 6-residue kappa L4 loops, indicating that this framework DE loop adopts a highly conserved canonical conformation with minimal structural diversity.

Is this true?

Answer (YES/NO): NO